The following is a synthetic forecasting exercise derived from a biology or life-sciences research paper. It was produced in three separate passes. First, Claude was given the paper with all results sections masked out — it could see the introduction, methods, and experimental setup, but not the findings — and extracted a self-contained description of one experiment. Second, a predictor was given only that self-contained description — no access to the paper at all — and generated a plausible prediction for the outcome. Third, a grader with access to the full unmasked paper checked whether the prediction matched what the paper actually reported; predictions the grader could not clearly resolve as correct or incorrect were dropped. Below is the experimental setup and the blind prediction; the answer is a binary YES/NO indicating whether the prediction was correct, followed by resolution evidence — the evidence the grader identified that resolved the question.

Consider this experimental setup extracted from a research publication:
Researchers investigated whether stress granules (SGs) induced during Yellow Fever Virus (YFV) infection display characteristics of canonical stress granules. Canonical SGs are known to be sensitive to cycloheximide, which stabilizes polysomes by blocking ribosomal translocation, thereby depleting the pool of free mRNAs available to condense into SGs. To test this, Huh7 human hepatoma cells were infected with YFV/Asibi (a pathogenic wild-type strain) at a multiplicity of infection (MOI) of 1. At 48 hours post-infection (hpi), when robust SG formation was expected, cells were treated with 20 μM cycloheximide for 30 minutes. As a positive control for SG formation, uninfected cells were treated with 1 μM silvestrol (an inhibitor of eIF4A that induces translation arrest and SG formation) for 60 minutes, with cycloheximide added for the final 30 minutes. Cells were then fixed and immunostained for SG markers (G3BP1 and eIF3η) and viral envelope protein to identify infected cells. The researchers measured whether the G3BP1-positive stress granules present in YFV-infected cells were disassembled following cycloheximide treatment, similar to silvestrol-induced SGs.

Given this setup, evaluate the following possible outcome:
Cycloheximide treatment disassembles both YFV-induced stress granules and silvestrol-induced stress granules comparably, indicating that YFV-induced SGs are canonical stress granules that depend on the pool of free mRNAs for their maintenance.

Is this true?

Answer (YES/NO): YES